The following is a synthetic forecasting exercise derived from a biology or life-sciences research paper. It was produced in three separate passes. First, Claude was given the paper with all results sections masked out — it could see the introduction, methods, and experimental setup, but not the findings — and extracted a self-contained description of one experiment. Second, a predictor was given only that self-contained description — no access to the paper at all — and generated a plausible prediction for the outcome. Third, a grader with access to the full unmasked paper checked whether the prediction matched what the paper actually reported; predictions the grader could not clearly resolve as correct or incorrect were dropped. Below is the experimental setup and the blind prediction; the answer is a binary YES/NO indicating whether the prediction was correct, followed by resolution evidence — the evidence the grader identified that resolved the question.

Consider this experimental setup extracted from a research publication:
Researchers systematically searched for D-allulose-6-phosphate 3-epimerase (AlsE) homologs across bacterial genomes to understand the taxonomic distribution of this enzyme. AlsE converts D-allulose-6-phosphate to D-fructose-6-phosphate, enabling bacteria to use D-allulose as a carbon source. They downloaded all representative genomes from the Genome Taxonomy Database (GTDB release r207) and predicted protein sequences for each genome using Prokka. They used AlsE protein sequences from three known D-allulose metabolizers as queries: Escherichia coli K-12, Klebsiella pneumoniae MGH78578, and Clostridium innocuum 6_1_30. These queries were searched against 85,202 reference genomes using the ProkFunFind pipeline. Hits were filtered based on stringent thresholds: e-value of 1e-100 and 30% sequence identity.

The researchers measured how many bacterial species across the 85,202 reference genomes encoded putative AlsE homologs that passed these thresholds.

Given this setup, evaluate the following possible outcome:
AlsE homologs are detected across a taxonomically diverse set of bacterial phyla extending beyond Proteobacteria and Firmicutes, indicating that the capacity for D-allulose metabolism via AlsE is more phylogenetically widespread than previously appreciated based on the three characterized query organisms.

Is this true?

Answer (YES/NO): NO